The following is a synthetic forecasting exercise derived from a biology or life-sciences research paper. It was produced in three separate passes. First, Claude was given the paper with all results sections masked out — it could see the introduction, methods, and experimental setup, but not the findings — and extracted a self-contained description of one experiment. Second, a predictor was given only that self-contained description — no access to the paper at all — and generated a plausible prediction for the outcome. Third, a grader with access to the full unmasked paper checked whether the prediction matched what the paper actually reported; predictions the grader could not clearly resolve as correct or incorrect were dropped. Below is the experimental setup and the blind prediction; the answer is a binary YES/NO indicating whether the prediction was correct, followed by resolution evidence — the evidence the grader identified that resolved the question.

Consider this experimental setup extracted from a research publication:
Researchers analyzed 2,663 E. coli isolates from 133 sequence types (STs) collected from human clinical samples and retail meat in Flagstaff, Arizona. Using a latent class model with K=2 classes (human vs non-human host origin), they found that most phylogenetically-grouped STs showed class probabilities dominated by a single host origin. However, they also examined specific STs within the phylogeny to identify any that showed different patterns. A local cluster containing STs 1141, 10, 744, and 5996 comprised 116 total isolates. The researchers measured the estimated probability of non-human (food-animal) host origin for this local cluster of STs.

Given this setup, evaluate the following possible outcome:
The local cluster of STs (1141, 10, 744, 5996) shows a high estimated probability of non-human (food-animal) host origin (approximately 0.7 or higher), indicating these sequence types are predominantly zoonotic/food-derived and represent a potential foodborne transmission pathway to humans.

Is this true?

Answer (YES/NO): YES